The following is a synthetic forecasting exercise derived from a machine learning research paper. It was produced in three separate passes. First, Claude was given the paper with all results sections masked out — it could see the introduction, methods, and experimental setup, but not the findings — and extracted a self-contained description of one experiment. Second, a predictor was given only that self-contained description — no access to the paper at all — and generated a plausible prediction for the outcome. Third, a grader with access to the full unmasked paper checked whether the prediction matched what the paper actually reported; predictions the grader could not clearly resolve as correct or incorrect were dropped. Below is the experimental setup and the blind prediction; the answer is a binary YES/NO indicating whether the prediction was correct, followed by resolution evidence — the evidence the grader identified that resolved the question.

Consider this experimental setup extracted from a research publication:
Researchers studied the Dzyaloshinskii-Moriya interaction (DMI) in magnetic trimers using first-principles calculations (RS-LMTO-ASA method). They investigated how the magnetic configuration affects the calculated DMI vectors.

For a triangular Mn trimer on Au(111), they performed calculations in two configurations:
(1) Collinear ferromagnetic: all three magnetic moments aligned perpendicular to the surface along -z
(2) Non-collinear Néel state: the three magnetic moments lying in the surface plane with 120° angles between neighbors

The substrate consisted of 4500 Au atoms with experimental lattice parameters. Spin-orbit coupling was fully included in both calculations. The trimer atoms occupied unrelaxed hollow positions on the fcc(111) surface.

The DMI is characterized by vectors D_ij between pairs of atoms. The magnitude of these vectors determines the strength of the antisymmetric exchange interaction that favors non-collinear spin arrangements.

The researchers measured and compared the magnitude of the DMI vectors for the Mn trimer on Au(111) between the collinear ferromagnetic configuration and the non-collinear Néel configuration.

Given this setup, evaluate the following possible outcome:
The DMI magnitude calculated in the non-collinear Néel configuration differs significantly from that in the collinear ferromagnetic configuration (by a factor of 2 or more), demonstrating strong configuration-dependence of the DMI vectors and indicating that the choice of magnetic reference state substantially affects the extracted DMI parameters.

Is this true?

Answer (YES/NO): YES